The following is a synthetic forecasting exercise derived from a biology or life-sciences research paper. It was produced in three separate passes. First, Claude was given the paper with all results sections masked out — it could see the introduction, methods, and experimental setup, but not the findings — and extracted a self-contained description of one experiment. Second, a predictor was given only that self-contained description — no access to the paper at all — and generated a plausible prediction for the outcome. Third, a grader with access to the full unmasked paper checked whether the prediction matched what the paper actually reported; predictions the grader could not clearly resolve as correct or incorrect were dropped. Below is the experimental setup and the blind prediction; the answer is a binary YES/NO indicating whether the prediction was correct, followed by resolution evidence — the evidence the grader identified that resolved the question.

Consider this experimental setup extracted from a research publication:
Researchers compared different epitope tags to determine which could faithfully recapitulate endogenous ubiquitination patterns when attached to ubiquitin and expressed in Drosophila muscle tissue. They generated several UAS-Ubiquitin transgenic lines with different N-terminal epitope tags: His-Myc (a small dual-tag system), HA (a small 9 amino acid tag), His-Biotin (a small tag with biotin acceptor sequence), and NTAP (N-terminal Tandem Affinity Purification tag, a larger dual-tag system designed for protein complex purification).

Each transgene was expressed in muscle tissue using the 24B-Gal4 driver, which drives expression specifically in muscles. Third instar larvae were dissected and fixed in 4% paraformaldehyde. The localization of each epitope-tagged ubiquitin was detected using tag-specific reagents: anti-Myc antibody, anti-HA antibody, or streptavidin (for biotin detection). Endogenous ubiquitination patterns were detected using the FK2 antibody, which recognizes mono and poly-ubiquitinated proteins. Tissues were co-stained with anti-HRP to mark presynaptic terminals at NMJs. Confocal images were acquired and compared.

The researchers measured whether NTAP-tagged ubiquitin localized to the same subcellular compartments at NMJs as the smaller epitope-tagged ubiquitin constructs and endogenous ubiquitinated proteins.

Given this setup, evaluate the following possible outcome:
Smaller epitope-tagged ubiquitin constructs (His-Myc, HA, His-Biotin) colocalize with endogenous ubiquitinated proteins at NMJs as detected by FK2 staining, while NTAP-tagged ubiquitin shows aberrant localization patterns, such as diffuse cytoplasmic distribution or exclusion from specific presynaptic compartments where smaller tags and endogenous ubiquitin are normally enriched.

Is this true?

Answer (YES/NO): NO